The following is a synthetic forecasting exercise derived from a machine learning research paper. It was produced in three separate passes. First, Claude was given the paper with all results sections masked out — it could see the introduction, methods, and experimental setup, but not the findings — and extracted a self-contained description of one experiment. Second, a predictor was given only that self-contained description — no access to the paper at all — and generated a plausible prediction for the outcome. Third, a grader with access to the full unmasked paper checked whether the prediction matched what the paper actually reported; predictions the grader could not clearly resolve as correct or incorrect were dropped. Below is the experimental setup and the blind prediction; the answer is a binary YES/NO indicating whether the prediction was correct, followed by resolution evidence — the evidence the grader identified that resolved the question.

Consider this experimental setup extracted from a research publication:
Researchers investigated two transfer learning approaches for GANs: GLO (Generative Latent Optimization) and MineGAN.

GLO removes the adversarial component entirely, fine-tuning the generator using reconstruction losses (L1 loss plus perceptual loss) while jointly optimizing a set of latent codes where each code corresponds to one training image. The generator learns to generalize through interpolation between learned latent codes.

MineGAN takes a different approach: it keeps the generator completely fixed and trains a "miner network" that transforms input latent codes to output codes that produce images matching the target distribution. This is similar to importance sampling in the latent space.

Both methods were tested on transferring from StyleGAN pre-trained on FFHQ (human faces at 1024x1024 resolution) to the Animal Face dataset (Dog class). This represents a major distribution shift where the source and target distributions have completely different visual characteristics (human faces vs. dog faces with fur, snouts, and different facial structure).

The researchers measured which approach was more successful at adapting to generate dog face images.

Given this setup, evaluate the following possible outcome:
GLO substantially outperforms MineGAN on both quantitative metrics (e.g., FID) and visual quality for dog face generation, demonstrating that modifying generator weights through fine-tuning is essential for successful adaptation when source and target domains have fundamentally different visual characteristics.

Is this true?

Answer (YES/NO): YES